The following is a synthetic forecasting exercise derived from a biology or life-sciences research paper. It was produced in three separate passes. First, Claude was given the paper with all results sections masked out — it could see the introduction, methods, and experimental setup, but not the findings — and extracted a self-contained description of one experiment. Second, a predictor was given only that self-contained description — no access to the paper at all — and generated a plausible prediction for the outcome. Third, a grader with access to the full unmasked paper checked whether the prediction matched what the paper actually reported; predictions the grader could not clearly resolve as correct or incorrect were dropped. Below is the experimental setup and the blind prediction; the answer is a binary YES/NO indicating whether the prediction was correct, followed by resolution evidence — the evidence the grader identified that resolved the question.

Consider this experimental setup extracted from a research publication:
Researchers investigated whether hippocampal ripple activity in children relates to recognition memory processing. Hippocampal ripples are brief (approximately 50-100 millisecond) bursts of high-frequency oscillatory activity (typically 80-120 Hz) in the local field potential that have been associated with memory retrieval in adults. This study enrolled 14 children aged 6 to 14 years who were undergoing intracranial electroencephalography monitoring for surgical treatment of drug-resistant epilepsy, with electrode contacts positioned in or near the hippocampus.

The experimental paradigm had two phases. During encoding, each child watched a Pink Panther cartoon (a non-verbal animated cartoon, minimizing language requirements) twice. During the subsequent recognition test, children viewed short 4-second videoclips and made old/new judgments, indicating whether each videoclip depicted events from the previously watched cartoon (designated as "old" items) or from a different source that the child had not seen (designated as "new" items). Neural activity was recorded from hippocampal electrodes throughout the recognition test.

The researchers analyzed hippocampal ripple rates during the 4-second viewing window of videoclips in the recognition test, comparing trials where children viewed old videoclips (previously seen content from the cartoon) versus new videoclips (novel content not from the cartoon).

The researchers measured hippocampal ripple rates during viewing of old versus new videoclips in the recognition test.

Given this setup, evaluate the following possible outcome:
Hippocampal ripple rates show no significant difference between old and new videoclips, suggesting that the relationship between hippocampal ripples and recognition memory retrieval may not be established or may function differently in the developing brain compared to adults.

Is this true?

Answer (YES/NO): NO